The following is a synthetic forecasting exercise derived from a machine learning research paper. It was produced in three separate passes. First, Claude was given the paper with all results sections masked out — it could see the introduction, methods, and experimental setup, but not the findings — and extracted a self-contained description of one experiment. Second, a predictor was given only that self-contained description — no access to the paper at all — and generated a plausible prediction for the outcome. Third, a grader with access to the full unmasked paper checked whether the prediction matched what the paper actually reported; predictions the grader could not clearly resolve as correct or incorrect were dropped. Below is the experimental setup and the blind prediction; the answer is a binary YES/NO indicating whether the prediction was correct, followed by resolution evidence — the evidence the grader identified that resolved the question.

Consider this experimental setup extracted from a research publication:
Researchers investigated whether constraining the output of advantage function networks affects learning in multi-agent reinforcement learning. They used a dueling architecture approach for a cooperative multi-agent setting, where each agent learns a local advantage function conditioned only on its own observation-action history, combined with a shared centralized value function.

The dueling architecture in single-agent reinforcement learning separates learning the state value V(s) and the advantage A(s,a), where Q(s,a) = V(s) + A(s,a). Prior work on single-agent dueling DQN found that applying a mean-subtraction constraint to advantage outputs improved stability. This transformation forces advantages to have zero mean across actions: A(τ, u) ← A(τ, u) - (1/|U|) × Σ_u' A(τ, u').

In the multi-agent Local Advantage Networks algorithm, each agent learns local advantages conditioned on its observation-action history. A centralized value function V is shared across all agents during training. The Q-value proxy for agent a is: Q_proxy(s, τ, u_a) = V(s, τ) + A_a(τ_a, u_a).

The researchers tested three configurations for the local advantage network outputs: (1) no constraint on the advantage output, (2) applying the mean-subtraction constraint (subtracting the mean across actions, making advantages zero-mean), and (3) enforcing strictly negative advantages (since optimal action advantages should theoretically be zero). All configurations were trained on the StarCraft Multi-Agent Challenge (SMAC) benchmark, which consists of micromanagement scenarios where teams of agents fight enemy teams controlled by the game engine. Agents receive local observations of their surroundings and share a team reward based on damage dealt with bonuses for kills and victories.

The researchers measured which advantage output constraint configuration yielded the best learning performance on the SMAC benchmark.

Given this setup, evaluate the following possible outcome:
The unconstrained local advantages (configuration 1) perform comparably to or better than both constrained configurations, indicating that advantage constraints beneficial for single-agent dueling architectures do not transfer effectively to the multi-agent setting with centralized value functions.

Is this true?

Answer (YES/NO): YES